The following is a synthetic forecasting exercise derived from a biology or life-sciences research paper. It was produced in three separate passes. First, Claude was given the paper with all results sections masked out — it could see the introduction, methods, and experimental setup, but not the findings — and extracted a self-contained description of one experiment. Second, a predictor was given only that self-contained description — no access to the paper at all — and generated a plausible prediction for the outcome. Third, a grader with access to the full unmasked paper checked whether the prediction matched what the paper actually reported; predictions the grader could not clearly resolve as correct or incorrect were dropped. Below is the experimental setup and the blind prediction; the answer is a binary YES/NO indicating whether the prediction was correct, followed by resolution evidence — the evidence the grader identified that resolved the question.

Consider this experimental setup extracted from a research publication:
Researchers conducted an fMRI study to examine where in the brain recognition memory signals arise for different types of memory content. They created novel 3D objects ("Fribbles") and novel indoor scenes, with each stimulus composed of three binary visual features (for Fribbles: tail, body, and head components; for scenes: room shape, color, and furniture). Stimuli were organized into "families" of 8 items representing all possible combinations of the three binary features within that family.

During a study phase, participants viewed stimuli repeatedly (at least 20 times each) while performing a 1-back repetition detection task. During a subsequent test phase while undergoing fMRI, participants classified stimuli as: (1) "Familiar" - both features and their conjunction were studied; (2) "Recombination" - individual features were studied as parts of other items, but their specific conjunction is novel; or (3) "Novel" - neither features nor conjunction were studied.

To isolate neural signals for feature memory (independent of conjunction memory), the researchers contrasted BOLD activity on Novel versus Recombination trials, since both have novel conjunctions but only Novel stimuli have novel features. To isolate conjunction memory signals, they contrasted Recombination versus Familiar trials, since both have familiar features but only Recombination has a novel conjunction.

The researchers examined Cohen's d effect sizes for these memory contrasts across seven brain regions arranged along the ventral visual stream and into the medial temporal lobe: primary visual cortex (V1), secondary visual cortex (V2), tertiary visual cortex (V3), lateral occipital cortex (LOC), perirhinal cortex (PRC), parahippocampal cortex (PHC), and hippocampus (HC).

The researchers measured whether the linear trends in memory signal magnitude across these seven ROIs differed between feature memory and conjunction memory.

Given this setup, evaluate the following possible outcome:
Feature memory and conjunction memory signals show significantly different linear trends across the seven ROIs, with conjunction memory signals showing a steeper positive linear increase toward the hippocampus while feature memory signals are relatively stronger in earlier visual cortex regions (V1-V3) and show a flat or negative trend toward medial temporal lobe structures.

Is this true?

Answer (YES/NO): YES